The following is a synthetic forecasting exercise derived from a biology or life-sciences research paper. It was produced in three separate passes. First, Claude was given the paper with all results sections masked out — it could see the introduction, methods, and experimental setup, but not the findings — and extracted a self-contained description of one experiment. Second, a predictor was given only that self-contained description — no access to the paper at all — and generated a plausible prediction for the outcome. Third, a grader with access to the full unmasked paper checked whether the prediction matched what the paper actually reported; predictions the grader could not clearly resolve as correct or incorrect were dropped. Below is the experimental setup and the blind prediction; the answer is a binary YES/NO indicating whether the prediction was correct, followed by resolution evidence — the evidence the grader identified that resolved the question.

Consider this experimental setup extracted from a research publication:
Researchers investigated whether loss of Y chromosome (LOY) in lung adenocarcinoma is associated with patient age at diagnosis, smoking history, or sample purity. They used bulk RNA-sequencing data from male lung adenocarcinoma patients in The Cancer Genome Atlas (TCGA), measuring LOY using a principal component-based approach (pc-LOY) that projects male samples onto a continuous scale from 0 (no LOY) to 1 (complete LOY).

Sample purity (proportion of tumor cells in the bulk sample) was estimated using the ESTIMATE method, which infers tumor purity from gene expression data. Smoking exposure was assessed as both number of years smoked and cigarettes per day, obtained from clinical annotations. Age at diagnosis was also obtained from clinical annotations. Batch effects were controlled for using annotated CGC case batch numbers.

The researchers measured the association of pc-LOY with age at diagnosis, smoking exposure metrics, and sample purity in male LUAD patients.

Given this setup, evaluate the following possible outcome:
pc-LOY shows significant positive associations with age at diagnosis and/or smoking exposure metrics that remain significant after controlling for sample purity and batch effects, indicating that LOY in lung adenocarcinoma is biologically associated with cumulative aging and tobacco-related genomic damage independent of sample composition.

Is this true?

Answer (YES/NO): NO